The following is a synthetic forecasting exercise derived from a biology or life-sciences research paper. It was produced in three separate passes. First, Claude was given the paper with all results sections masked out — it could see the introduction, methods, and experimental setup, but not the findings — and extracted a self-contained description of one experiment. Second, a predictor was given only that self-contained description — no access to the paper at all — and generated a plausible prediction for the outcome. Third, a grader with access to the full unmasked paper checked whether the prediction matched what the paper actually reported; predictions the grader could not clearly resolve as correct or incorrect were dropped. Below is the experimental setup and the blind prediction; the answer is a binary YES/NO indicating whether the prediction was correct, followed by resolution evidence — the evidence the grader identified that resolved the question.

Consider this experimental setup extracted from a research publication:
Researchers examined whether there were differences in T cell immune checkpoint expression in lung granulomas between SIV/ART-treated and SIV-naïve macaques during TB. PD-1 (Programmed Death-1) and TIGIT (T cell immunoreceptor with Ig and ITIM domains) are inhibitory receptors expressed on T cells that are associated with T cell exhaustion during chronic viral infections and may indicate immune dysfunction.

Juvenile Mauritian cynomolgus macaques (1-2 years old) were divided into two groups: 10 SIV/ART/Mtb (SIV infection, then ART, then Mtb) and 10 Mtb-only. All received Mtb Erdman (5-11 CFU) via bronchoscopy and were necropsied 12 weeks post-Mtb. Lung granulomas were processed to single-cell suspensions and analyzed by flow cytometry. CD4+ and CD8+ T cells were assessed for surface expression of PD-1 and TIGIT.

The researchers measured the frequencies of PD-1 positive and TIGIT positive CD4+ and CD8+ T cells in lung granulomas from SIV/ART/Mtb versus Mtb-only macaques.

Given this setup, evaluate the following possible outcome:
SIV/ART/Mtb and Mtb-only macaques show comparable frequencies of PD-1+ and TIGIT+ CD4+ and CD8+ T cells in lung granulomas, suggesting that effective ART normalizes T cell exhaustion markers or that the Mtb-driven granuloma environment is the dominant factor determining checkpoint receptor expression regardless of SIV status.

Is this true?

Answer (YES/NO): YES